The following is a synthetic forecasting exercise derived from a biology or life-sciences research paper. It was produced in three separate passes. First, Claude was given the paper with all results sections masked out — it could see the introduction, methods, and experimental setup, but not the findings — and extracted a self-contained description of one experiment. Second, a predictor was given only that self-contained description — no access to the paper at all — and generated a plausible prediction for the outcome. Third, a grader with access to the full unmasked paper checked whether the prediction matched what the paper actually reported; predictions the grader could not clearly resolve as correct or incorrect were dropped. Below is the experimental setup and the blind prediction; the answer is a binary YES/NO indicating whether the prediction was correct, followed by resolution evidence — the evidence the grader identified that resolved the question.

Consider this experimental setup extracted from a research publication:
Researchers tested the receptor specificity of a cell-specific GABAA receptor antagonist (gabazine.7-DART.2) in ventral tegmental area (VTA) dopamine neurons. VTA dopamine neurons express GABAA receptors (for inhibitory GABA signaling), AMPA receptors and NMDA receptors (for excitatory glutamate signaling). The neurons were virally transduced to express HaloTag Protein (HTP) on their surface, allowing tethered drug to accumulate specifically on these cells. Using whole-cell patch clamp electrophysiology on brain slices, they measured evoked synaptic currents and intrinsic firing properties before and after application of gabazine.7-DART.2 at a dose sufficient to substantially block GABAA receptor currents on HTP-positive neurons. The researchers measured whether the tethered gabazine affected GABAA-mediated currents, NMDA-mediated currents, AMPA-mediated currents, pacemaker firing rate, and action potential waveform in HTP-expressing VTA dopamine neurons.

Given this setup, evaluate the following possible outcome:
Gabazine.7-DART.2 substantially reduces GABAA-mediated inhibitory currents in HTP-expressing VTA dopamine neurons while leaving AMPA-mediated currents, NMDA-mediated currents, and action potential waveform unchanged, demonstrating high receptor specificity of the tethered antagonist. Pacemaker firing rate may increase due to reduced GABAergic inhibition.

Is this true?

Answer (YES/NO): NO